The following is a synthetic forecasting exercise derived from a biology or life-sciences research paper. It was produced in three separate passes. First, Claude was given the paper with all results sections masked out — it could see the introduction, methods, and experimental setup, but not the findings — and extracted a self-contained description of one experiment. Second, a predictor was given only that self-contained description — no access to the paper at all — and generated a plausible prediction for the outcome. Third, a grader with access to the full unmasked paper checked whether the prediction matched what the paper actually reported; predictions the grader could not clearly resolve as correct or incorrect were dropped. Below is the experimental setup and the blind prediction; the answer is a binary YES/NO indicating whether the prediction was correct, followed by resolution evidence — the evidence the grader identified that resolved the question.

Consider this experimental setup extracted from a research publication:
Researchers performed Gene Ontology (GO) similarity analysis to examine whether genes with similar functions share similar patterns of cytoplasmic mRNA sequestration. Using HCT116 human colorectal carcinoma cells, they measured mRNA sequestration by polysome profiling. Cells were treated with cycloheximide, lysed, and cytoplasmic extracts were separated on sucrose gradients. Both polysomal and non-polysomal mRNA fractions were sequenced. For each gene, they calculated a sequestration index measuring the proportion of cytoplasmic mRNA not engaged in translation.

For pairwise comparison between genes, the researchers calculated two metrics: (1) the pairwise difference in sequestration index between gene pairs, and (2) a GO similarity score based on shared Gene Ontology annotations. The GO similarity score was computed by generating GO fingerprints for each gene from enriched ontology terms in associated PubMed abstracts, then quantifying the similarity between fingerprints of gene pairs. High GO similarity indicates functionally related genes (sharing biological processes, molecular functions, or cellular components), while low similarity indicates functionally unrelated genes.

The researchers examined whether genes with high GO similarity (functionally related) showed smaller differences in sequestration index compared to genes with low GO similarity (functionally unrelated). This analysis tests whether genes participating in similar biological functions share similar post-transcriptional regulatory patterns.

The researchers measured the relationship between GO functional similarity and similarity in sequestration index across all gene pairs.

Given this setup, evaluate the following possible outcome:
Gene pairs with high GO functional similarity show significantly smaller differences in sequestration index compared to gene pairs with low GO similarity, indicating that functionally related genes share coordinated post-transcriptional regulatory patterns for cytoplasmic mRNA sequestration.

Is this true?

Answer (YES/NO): YES